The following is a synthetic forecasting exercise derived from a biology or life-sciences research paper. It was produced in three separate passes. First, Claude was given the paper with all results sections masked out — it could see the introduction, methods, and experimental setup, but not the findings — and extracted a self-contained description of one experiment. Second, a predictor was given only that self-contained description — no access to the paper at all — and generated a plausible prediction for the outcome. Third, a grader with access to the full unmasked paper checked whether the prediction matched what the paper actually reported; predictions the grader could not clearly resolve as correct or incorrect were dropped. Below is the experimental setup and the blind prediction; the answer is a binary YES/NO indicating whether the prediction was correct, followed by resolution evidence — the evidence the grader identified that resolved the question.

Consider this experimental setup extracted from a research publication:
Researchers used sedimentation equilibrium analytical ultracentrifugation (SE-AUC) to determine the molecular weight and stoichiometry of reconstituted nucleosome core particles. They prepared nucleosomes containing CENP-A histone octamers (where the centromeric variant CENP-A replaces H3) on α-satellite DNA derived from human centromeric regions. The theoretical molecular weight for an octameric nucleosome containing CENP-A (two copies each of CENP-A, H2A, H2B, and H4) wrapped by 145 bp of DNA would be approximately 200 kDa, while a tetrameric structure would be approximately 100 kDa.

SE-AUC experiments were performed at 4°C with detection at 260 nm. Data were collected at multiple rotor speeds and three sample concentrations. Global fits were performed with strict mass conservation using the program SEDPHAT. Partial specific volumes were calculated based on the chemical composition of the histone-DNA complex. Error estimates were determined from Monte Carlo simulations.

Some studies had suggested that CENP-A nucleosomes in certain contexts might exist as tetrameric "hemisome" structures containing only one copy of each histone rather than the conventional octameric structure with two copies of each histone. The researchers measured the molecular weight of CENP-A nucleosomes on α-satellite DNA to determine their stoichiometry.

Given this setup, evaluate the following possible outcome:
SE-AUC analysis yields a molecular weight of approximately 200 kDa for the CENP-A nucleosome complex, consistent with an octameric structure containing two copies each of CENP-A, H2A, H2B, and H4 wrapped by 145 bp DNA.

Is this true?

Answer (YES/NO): YES